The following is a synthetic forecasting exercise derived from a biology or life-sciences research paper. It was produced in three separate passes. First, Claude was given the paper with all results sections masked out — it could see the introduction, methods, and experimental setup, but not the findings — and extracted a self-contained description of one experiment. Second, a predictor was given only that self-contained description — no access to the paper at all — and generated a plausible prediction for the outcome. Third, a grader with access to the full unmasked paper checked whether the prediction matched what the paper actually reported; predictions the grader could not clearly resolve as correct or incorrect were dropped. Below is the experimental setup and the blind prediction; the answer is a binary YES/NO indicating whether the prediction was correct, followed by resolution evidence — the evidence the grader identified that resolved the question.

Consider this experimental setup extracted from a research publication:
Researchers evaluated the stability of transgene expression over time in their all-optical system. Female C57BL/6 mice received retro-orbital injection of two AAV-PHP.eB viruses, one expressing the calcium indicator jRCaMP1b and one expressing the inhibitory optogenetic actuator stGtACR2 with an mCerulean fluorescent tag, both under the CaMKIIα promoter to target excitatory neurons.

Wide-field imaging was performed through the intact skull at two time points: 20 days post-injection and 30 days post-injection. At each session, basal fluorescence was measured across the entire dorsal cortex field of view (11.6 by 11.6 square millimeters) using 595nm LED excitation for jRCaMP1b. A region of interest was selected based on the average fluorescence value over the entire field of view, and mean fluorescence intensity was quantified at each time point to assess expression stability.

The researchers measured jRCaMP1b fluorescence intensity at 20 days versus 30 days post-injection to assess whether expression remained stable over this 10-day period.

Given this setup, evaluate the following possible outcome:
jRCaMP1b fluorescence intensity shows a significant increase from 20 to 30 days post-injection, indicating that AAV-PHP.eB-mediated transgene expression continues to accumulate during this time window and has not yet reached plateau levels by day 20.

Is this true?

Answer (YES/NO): NO